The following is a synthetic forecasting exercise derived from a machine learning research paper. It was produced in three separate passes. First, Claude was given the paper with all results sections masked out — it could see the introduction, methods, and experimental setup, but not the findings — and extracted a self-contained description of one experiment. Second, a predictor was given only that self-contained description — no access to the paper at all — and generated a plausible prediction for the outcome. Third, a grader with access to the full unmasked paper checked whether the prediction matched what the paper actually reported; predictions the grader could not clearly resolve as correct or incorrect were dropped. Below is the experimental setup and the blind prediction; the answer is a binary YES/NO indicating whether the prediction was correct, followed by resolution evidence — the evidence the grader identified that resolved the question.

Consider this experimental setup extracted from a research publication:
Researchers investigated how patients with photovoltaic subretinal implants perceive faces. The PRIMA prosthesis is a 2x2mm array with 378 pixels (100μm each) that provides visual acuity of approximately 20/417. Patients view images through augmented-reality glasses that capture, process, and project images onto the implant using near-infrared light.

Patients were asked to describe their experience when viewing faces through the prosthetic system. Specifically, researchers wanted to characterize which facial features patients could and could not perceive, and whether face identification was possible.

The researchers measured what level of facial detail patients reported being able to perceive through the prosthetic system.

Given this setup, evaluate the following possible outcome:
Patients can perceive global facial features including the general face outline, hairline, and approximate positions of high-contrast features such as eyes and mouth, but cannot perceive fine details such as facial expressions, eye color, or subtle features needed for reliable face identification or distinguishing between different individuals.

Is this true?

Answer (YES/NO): NO